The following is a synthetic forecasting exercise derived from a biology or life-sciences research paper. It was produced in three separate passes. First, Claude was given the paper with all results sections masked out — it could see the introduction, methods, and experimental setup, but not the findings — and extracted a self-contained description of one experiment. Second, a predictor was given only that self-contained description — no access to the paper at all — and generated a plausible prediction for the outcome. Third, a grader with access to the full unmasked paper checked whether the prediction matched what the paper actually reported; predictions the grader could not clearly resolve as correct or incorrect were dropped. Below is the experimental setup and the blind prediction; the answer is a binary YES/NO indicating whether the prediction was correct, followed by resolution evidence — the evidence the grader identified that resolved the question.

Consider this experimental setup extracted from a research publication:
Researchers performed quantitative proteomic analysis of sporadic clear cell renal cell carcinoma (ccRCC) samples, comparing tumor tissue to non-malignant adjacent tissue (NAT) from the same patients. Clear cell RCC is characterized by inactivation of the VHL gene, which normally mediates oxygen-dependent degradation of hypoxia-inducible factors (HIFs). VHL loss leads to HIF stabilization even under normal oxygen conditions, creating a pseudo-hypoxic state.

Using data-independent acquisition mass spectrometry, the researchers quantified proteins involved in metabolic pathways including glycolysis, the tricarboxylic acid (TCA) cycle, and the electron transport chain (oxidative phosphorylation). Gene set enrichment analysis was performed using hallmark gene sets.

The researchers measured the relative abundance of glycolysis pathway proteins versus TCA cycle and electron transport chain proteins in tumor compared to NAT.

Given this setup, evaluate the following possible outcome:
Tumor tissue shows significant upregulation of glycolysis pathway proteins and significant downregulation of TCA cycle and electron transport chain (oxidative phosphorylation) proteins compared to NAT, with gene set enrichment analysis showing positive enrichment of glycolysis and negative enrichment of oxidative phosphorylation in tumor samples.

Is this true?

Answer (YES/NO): YES